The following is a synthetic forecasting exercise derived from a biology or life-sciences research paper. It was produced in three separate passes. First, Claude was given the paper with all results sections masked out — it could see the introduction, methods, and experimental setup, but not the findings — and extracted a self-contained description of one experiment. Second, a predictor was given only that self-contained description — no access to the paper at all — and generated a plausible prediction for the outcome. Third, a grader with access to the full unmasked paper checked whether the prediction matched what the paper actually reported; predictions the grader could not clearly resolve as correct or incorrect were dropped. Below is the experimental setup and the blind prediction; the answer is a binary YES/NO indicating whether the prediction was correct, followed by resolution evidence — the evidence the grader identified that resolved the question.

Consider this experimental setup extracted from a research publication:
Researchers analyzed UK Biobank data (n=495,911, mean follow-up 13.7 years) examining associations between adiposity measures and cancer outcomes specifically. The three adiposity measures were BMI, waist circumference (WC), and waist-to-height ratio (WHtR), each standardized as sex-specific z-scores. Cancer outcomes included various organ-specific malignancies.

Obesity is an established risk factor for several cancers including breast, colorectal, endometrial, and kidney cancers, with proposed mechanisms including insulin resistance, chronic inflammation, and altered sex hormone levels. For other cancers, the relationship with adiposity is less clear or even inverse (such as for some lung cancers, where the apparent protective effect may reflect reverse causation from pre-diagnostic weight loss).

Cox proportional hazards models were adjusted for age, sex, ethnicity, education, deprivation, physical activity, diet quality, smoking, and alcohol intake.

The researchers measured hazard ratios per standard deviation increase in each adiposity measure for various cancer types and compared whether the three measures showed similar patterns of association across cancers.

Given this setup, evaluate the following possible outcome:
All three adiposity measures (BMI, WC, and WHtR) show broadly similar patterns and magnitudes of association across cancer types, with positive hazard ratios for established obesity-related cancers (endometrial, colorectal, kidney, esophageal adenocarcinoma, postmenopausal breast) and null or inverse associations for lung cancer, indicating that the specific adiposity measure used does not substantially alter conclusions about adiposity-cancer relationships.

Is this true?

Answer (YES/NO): NO